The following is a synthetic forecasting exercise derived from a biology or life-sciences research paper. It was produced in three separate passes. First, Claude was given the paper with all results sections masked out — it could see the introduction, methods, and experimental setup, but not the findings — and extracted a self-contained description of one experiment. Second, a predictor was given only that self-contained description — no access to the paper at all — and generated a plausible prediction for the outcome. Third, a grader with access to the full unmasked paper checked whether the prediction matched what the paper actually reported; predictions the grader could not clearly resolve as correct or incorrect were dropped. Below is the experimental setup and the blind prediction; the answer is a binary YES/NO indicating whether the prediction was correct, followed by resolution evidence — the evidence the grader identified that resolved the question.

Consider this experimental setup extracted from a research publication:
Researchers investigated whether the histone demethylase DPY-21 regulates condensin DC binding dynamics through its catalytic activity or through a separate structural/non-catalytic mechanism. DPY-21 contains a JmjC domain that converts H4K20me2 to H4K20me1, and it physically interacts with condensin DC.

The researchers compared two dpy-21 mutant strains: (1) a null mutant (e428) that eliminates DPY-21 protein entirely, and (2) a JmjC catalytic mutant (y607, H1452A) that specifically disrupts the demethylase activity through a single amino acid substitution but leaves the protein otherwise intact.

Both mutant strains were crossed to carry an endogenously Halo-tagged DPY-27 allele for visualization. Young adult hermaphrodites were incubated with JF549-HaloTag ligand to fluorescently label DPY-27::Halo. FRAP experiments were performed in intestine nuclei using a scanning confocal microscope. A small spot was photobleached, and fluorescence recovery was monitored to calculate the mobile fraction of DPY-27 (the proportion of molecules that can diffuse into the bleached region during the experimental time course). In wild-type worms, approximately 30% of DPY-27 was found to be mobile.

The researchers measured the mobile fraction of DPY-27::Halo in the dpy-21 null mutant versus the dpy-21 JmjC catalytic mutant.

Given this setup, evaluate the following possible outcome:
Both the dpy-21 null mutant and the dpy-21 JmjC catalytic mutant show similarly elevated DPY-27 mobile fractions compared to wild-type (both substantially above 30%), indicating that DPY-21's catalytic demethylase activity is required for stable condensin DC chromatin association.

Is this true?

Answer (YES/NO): NO